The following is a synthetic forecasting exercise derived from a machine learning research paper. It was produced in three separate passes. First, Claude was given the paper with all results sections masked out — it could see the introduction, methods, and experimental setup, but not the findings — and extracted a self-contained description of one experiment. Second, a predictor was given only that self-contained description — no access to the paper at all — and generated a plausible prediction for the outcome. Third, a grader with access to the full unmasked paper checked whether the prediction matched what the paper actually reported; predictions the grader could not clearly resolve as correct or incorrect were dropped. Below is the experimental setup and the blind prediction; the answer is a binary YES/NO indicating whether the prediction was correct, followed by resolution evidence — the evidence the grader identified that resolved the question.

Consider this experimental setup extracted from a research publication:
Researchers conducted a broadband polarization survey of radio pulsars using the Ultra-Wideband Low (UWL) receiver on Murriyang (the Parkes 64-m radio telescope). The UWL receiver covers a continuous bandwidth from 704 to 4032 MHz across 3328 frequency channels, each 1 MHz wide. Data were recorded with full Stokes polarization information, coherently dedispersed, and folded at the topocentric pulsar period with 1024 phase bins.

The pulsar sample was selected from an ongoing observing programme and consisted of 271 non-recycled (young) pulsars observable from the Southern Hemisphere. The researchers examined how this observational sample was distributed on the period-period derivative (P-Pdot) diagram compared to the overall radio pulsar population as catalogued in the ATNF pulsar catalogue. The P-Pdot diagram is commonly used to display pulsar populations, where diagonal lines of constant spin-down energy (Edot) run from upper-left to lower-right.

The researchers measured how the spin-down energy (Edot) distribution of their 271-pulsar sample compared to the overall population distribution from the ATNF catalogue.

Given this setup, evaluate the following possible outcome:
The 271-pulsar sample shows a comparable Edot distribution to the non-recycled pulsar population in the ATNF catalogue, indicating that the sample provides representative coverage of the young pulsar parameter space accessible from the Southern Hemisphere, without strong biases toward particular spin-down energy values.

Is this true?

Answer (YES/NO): NO